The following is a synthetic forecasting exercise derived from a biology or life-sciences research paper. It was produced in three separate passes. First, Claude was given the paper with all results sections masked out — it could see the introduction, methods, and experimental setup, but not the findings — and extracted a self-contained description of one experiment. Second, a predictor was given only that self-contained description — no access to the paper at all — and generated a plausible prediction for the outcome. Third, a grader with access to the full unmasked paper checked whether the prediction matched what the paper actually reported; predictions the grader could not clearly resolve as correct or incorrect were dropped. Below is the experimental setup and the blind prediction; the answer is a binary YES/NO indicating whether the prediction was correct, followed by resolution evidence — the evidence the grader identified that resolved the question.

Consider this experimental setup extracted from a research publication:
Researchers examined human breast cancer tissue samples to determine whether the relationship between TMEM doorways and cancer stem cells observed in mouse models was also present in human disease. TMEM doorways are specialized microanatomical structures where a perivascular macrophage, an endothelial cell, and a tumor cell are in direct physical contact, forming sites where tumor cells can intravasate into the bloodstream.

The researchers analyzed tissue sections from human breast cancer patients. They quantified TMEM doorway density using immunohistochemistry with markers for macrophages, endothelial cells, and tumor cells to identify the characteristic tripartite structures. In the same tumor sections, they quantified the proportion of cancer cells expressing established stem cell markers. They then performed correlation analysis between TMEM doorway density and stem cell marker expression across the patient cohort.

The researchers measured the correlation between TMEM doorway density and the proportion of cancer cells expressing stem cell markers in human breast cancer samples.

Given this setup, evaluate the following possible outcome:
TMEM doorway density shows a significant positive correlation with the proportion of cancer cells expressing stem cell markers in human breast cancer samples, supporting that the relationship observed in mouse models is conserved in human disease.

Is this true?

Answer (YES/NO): YES